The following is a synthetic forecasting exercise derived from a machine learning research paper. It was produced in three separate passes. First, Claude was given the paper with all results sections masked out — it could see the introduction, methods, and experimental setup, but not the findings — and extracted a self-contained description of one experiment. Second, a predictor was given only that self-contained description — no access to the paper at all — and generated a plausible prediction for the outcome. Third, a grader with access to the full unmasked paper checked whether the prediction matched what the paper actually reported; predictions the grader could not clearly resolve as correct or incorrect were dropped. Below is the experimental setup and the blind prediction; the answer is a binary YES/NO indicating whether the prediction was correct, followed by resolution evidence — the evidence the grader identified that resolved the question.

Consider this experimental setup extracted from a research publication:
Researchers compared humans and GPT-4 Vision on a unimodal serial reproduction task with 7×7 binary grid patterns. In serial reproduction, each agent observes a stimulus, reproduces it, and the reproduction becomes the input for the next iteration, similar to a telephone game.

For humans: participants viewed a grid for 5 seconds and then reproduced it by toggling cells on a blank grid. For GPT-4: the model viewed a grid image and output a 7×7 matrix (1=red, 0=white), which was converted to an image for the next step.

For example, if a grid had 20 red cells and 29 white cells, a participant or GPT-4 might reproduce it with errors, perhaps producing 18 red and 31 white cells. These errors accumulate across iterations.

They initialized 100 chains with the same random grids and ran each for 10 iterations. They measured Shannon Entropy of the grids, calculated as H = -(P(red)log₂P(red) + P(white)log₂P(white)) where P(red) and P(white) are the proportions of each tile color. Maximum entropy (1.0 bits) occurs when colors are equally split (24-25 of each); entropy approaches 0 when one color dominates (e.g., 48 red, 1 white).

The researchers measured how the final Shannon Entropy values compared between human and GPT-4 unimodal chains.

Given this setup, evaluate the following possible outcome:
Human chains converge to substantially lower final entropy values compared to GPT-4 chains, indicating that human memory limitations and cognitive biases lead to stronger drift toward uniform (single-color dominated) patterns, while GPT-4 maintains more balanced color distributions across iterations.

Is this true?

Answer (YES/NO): YES